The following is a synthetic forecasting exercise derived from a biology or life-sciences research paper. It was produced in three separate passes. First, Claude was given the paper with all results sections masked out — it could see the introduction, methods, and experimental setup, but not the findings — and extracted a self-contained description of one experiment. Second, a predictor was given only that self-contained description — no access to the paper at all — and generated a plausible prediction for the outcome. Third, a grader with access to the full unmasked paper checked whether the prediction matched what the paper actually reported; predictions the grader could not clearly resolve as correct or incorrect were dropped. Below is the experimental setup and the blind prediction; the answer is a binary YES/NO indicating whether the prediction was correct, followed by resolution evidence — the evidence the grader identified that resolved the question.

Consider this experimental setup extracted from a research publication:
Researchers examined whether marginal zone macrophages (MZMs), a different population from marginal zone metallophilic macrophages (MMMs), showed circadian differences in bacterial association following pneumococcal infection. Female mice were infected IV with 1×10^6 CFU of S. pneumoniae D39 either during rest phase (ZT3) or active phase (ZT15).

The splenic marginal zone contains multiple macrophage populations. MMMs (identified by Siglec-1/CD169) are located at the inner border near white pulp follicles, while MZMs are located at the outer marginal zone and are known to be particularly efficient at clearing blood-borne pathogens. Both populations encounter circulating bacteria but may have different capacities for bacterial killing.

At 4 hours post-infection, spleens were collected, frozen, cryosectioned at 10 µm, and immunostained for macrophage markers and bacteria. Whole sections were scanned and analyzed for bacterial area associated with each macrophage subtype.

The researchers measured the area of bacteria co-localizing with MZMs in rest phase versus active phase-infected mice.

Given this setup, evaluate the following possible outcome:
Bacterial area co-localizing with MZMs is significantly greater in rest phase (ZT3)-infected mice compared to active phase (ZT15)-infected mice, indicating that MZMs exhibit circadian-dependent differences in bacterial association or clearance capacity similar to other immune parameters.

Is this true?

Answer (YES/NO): NO